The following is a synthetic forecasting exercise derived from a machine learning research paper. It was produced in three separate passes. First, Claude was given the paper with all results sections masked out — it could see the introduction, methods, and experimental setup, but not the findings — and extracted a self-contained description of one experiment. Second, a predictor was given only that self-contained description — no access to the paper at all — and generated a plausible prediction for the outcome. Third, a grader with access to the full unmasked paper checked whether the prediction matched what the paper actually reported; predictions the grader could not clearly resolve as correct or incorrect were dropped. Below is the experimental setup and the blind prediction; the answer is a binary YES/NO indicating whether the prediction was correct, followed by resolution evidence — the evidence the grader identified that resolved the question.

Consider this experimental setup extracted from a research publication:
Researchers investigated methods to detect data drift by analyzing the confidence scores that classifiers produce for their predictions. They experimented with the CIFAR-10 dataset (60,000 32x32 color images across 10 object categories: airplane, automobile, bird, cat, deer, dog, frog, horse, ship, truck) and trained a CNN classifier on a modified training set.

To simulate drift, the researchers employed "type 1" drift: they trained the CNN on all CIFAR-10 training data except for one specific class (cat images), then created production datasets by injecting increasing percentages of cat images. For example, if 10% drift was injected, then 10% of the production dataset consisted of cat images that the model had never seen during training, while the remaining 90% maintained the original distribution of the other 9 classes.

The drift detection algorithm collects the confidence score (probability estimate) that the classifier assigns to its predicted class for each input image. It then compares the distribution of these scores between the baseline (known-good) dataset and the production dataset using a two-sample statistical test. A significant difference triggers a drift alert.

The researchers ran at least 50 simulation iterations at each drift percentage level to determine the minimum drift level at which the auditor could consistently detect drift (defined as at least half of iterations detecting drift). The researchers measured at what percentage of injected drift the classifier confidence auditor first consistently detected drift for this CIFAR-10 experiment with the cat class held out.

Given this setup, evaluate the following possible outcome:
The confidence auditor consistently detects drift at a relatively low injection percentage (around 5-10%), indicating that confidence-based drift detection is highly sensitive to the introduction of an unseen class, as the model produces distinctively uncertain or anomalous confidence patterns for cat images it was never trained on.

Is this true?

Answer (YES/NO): YES